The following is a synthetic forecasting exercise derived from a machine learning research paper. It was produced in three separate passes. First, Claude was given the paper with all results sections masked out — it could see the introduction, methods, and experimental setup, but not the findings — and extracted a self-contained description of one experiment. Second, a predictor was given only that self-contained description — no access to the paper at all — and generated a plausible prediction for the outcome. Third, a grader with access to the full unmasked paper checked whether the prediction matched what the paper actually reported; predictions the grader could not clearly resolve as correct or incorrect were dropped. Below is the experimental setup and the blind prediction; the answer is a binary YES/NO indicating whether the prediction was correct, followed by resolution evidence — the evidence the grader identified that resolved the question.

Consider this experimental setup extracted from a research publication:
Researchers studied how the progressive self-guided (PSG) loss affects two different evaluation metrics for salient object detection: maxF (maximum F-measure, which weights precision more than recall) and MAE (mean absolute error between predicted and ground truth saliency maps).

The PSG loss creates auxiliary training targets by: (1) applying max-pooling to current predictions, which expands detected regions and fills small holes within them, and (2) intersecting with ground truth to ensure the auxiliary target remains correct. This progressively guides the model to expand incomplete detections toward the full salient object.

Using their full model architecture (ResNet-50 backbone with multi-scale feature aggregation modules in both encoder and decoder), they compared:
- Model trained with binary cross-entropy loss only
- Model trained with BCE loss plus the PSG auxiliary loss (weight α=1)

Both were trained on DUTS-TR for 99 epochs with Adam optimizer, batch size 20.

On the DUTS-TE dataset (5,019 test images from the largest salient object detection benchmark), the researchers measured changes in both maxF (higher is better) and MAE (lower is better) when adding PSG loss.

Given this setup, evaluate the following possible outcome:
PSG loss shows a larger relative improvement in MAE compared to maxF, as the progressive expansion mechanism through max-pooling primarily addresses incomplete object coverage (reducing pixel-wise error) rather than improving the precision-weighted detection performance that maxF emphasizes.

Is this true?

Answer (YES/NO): NO